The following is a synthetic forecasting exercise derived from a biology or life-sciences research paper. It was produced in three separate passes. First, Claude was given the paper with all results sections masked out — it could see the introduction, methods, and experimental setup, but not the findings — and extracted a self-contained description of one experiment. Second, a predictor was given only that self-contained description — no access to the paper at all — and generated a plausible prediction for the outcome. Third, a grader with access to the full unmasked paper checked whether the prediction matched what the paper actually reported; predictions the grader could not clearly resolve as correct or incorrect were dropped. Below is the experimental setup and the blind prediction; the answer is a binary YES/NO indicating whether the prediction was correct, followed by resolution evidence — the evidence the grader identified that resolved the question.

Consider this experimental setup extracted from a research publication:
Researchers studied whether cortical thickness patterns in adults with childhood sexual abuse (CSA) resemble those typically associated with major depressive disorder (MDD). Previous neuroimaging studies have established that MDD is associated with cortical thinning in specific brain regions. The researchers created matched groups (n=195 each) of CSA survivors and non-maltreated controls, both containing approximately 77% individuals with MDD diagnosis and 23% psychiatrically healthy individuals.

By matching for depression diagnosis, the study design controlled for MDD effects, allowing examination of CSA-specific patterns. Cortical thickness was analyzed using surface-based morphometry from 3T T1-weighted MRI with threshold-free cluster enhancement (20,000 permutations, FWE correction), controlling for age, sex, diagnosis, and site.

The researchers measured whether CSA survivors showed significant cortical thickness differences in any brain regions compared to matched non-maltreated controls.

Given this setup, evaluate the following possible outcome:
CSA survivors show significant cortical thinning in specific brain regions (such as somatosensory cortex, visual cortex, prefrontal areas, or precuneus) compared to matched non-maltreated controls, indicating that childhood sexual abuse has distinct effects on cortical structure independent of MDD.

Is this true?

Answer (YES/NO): NO